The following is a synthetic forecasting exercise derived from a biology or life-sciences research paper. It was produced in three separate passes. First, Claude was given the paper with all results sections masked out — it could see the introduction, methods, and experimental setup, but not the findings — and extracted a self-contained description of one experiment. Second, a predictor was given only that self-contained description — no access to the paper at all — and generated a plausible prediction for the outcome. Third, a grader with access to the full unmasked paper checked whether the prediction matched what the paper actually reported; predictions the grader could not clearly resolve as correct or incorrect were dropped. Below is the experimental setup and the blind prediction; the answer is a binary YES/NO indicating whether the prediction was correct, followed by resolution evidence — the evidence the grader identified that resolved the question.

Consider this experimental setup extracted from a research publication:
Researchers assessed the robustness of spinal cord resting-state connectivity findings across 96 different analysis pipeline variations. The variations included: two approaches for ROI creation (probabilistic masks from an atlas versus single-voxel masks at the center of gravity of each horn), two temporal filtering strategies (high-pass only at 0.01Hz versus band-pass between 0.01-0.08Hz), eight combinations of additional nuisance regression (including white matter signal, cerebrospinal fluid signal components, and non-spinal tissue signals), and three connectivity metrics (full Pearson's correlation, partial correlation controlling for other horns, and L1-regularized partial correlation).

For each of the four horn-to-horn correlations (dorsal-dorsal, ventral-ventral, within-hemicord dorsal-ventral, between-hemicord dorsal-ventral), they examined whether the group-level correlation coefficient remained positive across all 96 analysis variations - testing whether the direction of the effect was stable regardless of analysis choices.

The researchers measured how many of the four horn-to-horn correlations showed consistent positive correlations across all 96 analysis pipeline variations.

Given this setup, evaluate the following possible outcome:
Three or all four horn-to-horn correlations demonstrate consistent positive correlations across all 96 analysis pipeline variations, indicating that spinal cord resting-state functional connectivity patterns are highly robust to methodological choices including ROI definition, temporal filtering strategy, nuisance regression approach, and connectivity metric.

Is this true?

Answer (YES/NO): NO